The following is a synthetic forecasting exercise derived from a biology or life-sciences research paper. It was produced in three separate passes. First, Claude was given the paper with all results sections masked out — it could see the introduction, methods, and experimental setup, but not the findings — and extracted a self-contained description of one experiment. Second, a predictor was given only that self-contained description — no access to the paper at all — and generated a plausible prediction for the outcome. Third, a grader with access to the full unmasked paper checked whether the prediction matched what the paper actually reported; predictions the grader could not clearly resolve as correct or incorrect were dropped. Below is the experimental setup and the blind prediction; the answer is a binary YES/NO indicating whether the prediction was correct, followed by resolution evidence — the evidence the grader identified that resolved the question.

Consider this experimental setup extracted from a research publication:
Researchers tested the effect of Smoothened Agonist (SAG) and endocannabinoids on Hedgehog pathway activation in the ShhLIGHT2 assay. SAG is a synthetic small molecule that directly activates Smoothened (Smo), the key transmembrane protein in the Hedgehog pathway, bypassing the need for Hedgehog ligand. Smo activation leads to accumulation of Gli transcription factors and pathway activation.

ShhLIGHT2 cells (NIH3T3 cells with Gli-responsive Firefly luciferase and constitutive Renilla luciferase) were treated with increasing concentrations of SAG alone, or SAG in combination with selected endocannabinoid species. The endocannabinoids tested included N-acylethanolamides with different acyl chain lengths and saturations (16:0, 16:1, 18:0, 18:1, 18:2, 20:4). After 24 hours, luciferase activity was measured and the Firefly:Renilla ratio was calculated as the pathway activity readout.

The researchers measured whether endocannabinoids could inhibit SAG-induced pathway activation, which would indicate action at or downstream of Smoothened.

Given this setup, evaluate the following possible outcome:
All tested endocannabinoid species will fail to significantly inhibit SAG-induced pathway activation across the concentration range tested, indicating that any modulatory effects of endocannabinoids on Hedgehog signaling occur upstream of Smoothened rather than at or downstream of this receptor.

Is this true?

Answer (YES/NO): NO